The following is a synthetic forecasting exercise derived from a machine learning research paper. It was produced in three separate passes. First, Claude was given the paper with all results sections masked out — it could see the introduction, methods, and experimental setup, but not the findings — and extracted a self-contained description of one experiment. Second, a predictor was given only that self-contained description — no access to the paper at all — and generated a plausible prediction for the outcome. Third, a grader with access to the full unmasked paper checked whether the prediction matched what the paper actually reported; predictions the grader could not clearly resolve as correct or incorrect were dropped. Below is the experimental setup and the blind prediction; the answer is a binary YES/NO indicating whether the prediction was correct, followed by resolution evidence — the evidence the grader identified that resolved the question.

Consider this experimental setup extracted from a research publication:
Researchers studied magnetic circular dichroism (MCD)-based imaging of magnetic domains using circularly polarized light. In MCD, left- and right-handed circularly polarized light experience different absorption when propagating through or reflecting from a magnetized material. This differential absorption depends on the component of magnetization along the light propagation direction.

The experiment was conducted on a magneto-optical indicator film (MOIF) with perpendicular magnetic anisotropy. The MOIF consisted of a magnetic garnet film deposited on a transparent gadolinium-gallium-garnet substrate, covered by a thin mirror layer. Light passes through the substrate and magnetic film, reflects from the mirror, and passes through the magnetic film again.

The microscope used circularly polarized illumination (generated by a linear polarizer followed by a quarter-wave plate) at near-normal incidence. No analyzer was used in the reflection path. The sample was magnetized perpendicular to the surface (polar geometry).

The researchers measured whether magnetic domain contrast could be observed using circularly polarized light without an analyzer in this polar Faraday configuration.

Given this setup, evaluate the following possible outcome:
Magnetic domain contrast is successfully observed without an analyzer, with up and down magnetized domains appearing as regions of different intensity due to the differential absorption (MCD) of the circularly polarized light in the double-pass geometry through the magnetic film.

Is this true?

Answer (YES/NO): YES